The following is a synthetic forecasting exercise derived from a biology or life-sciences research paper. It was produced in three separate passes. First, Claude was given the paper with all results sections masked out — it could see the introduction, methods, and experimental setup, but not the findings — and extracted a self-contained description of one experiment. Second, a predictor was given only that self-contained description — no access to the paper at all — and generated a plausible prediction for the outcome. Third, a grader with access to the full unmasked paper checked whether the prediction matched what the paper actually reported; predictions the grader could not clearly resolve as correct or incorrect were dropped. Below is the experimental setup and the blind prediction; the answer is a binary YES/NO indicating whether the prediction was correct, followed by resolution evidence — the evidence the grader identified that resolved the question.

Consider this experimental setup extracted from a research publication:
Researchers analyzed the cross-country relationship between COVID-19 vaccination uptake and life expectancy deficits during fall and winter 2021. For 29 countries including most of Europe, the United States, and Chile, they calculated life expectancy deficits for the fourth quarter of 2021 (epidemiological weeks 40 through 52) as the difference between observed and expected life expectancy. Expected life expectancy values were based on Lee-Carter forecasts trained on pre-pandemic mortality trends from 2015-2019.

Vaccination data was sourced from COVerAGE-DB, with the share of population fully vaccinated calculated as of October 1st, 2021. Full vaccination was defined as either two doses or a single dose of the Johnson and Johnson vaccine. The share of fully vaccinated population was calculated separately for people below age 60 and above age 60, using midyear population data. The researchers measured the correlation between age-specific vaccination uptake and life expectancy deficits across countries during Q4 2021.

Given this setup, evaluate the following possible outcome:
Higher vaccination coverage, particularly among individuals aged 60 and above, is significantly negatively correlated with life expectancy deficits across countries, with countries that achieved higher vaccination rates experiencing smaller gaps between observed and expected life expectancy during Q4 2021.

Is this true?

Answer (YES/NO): YES